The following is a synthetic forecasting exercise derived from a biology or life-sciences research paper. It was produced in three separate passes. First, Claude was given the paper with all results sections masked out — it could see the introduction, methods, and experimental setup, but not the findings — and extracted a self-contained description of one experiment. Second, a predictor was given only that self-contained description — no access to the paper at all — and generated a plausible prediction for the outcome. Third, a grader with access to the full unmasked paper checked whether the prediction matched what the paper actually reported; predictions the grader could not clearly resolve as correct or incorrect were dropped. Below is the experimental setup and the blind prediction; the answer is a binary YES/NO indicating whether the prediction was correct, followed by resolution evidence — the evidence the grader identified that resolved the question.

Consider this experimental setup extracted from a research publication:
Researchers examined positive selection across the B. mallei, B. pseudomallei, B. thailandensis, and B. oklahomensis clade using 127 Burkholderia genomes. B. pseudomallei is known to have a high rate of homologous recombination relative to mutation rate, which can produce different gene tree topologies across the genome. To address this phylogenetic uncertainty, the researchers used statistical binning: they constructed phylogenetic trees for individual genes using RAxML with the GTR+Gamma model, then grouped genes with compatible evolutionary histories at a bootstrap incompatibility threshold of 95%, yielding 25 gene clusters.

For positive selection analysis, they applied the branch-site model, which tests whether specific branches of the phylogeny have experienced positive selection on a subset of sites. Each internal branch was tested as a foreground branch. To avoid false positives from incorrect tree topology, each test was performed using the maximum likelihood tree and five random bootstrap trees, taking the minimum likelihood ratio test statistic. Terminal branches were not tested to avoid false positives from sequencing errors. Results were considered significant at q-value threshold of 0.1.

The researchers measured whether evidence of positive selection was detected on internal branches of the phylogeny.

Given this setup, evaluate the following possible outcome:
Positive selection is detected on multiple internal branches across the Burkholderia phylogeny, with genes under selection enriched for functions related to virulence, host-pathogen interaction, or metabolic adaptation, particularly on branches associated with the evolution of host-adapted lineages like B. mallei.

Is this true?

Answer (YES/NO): NO